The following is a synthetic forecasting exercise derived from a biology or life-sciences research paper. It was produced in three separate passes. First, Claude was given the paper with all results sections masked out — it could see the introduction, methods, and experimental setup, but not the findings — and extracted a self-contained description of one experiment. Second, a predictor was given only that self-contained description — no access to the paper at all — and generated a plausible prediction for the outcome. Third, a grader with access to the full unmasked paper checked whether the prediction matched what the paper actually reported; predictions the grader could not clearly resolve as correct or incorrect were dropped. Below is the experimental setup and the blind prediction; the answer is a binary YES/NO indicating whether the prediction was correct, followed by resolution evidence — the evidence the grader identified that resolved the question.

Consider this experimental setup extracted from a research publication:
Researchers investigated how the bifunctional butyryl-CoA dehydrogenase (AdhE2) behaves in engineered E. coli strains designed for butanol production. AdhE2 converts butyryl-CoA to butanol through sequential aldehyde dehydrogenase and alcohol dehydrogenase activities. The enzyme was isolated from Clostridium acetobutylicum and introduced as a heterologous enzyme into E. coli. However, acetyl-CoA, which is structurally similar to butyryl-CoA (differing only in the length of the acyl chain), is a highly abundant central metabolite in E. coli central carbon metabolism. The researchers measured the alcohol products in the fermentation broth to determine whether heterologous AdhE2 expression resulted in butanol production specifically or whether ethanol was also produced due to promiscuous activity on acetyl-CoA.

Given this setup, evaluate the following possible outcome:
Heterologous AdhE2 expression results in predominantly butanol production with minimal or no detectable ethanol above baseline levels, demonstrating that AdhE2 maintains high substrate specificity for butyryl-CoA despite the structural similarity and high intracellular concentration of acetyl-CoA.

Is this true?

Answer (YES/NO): NO